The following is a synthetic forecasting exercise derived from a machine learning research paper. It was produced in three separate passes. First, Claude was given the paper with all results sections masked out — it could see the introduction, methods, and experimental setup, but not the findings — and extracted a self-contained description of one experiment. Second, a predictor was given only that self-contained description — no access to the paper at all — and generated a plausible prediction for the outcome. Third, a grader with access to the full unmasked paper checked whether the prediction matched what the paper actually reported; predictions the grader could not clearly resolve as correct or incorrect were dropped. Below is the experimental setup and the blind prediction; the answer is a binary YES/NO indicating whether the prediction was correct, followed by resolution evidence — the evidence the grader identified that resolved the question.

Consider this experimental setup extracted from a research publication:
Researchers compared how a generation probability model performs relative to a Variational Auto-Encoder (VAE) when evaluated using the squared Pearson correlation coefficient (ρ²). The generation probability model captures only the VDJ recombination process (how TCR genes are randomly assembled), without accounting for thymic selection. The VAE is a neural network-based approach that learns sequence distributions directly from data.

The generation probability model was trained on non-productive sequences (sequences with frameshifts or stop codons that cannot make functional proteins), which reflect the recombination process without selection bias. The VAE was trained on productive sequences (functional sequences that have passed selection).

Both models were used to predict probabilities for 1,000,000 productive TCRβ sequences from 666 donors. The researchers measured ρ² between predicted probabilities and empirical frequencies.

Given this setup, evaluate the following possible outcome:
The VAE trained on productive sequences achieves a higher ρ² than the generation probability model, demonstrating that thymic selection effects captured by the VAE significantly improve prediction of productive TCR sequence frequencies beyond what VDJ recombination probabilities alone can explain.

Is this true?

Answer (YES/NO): NO